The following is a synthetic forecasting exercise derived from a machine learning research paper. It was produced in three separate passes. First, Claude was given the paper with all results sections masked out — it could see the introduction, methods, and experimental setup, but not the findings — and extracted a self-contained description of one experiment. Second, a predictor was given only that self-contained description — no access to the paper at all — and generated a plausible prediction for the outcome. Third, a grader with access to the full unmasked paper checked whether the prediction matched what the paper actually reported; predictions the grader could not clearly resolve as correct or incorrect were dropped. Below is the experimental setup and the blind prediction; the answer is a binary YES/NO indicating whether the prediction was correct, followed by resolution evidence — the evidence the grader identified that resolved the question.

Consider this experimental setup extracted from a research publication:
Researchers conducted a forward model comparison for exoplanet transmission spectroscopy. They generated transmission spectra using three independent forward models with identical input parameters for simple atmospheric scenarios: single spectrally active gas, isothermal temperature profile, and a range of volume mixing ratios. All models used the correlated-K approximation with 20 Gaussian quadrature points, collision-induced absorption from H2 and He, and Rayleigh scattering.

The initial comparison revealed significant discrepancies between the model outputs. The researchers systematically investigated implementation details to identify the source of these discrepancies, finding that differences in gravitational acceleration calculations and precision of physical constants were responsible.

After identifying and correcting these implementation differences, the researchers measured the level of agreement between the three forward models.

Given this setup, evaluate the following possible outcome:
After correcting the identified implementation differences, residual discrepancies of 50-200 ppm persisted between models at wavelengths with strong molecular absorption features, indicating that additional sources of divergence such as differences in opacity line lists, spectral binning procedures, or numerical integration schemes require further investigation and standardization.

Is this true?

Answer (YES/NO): NO